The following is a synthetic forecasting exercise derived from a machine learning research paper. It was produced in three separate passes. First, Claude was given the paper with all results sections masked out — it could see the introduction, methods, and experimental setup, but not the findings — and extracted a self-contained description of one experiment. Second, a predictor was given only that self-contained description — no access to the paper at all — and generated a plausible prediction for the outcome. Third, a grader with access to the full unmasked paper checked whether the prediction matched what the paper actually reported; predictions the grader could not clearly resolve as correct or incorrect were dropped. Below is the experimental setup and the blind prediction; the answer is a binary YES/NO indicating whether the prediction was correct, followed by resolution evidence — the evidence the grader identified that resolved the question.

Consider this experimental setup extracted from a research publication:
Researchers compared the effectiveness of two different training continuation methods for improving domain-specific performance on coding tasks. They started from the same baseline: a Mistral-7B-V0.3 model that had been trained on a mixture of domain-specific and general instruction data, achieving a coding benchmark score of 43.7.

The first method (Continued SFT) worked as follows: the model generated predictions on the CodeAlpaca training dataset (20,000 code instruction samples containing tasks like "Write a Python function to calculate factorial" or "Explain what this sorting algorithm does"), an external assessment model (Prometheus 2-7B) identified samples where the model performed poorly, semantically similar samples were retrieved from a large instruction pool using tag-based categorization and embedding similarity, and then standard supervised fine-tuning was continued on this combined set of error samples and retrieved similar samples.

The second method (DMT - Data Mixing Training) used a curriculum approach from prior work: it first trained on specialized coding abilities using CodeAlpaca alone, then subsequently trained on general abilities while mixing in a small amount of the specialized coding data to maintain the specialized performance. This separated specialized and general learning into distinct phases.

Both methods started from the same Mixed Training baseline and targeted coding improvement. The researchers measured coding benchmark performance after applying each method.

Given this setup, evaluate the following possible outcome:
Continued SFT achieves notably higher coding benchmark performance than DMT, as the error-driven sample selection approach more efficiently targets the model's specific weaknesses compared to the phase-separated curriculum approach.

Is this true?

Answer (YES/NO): YES